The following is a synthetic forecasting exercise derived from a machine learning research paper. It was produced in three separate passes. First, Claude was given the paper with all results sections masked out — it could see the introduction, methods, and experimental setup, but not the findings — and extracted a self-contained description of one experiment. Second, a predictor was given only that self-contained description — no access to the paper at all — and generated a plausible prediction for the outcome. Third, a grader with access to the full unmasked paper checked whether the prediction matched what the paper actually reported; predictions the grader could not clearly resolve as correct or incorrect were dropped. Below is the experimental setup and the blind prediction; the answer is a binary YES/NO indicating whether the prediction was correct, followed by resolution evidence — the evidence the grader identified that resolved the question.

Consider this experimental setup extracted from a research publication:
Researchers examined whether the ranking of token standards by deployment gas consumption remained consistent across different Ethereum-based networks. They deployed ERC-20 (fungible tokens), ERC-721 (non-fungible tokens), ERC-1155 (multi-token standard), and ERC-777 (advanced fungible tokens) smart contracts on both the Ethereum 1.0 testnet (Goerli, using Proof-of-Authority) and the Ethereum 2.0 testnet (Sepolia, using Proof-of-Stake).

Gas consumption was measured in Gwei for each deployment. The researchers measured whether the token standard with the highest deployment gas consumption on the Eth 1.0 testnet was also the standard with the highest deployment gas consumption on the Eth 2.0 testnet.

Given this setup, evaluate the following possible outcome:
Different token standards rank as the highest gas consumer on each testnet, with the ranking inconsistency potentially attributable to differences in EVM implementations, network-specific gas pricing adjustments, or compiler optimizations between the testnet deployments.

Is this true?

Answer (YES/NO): NO